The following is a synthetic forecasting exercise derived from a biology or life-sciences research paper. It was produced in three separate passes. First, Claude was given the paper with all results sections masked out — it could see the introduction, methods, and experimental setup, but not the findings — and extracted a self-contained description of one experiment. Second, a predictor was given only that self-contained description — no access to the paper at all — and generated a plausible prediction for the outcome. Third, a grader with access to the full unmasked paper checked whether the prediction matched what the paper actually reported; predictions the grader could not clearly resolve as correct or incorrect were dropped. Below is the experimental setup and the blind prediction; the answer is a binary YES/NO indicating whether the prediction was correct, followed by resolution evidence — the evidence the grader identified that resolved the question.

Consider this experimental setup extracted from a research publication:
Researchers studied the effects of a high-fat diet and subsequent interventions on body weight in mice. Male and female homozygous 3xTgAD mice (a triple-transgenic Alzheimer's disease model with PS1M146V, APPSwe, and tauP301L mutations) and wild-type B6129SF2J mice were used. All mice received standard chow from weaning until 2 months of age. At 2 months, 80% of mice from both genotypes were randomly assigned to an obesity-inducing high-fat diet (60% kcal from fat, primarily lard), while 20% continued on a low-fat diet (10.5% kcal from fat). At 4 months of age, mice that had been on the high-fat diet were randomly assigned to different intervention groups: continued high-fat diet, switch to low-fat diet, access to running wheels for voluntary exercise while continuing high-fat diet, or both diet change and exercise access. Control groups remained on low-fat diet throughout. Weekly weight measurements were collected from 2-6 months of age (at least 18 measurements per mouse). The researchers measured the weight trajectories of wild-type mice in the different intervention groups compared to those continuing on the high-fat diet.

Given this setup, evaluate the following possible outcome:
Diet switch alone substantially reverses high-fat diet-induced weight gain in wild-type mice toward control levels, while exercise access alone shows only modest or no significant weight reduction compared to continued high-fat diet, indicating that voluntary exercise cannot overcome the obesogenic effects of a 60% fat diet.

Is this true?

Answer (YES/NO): NO